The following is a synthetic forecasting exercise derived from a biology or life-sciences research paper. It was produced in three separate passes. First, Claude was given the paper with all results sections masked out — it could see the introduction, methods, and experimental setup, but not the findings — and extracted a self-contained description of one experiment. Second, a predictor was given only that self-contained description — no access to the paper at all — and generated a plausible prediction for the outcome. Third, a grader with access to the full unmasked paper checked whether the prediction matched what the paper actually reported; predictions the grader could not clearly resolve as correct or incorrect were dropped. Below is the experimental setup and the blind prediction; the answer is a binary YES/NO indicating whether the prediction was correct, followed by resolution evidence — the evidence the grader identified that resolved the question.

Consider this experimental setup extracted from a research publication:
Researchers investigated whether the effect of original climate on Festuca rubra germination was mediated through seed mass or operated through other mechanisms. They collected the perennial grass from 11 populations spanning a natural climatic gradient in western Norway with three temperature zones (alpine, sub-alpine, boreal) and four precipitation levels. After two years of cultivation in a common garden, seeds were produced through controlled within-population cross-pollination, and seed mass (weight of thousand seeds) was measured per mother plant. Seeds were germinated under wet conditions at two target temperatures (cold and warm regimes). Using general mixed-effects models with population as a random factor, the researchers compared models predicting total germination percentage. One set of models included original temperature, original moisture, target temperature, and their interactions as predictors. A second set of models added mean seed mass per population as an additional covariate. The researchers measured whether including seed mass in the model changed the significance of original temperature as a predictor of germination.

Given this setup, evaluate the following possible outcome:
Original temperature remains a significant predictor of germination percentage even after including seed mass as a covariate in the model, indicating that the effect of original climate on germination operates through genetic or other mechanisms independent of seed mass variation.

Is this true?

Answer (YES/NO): NO